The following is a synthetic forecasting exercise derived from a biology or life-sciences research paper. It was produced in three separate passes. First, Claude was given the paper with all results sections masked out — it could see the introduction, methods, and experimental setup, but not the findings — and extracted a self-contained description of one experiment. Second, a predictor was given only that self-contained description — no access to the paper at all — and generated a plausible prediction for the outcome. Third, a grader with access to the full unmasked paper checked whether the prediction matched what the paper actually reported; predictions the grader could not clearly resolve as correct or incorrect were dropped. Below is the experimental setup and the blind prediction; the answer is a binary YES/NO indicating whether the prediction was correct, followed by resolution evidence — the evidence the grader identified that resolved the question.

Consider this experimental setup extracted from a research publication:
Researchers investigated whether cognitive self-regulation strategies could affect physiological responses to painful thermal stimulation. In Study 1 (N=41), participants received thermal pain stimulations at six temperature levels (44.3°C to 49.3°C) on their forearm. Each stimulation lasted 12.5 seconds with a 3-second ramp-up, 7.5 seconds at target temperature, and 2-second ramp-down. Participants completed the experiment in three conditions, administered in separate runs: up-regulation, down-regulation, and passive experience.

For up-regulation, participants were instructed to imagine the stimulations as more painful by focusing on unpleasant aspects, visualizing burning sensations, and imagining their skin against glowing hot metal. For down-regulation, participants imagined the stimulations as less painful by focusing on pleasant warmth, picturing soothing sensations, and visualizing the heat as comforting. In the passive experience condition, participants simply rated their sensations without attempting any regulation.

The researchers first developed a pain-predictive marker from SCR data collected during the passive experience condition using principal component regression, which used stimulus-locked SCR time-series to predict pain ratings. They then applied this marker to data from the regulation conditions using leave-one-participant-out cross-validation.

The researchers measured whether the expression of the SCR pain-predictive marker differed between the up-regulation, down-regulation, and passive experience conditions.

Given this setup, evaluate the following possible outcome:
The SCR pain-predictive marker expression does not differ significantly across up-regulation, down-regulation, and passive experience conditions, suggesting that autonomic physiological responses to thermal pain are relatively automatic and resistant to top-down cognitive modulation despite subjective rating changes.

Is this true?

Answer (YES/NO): NO